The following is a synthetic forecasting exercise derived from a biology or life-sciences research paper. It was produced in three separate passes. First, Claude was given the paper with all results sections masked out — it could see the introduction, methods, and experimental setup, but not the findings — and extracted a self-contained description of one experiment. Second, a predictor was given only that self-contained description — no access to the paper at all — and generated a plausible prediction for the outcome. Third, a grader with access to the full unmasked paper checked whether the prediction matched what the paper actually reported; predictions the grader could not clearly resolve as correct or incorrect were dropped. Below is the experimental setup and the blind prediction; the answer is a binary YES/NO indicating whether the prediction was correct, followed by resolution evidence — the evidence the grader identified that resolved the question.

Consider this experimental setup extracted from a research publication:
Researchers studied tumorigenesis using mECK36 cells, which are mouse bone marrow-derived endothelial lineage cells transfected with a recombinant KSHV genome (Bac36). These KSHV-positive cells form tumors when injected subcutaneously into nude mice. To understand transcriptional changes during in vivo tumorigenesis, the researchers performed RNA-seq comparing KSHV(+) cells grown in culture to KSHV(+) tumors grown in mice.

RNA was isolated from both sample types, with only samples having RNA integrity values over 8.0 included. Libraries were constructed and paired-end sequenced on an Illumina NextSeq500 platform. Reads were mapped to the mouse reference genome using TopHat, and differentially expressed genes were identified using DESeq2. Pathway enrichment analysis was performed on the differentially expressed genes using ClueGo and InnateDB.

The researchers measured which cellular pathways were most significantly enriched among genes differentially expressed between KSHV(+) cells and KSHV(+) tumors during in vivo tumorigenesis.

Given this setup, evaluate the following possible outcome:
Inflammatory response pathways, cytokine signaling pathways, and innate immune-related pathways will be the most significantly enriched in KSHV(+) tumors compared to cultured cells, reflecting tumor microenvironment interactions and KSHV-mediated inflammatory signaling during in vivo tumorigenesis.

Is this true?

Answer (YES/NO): NO